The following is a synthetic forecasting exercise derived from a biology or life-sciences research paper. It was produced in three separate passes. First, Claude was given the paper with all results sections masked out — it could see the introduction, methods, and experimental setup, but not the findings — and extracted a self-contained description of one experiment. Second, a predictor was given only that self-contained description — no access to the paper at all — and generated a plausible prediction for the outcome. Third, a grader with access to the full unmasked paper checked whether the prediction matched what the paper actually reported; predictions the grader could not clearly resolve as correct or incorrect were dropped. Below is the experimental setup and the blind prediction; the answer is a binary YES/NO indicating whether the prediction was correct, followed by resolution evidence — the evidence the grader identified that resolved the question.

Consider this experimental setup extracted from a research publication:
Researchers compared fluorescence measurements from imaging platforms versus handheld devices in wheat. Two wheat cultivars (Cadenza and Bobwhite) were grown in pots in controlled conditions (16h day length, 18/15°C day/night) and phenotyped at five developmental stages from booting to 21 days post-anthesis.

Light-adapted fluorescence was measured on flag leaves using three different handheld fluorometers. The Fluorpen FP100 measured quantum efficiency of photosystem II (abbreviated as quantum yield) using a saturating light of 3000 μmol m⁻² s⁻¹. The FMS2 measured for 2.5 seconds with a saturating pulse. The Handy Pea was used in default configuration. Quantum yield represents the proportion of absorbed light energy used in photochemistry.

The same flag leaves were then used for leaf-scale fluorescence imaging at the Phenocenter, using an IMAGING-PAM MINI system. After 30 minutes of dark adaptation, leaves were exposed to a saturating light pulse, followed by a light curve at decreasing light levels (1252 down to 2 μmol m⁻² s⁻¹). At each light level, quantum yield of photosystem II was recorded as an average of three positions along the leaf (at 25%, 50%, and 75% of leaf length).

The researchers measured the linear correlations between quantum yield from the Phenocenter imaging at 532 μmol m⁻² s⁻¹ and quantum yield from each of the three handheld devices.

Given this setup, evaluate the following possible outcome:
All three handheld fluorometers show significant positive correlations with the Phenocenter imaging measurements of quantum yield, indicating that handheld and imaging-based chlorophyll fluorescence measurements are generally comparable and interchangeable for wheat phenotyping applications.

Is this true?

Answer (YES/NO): NO